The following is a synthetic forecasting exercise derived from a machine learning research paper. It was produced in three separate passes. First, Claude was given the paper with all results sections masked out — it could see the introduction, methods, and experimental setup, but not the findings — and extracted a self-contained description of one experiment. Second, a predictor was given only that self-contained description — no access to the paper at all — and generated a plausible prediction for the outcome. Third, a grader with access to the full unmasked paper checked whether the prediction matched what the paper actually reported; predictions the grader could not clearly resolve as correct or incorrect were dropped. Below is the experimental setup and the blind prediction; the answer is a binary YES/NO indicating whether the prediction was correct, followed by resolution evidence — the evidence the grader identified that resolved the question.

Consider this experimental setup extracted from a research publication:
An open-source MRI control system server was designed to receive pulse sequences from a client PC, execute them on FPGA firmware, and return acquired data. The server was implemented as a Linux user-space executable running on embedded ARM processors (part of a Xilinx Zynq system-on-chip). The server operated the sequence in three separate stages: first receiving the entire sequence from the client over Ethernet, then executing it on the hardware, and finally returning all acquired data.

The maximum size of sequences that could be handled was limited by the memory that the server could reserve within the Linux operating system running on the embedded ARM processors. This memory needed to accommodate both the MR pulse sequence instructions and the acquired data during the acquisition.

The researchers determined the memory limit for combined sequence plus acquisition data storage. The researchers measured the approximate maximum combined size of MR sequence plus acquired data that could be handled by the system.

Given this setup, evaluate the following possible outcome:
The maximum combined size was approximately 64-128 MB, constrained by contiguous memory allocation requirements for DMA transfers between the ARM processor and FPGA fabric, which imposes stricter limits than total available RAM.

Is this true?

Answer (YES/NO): NO